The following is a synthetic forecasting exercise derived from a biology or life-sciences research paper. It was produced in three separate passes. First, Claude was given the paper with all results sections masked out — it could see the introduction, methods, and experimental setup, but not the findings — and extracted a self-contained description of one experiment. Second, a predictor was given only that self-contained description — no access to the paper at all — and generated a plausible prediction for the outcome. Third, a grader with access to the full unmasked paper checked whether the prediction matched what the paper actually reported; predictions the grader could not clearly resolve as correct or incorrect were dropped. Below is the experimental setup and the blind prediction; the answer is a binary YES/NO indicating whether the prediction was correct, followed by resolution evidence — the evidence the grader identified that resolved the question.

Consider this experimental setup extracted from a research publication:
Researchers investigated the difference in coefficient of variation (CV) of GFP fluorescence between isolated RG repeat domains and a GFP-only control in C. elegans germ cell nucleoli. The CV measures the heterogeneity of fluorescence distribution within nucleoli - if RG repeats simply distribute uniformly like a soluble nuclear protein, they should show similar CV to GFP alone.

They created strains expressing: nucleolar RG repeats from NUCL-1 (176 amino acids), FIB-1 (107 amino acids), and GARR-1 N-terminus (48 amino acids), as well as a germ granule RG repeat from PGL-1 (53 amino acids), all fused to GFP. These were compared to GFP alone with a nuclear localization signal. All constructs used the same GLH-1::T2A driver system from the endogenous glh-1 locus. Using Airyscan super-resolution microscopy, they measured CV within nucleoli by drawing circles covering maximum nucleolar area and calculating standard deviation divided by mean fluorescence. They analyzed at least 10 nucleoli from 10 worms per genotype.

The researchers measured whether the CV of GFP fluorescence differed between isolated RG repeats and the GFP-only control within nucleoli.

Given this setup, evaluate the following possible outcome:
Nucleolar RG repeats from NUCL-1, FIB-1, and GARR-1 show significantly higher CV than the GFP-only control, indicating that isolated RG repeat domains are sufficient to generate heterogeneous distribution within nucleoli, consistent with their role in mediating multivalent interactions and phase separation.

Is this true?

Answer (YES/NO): YES